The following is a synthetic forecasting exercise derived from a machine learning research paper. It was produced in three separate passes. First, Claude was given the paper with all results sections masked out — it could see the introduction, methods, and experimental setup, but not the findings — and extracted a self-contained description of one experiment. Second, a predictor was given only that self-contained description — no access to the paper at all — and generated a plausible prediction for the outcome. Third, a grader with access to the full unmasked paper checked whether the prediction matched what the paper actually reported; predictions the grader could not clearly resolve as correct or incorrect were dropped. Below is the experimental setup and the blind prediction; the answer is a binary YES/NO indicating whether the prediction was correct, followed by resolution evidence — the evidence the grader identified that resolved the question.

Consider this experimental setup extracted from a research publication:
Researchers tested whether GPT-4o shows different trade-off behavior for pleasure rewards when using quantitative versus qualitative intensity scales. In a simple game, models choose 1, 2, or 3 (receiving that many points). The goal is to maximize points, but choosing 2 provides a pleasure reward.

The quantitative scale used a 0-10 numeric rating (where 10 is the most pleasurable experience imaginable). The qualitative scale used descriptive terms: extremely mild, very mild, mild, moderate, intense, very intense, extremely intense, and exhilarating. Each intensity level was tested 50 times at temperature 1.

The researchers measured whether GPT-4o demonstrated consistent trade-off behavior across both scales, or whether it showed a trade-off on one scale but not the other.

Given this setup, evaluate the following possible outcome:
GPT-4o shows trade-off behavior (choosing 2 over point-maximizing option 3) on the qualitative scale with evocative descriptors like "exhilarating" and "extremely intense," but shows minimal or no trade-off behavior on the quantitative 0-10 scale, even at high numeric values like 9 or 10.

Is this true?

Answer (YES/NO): NO